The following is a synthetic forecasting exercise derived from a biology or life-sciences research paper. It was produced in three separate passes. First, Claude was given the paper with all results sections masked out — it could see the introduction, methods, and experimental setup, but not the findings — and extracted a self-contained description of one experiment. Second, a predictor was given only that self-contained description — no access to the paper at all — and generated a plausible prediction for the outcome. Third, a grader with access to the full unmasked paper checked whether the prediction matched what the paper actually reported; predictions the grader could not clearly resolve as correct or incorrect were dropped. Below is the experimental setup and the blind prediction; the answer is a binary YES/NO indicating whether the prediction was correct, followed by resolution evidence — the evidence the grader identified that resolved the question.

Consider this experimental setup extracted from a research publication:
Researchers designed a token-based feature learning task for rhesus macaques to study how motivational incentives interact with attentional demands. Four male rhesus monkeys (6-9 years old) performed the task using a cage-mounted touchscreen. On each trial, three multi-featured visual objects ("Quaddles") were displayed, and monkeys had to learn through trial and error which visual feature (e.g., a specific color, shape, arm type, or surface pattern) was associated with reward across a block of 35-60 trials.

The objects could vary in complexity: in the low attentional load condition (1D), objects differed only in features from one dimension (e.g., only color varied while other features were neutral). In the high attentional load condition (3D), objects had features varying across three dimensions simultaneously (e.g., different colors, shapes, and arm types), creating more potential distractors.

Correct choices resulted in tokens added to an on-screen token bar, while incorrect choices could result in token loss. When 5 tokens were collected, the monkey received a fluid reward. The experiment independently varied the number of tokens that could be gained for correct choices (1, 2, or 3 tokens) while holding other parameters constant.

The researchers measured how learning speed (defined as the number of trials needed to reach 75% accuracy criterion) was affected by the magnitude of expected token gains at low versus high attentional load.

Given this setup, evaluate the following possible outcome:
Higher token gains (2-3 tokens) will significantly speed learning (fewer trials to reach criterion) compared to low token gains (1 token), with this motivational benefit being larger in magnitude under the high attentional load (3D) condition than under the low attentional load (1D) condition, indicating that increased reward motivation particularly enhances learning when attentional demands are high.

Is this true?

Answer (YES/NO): NO